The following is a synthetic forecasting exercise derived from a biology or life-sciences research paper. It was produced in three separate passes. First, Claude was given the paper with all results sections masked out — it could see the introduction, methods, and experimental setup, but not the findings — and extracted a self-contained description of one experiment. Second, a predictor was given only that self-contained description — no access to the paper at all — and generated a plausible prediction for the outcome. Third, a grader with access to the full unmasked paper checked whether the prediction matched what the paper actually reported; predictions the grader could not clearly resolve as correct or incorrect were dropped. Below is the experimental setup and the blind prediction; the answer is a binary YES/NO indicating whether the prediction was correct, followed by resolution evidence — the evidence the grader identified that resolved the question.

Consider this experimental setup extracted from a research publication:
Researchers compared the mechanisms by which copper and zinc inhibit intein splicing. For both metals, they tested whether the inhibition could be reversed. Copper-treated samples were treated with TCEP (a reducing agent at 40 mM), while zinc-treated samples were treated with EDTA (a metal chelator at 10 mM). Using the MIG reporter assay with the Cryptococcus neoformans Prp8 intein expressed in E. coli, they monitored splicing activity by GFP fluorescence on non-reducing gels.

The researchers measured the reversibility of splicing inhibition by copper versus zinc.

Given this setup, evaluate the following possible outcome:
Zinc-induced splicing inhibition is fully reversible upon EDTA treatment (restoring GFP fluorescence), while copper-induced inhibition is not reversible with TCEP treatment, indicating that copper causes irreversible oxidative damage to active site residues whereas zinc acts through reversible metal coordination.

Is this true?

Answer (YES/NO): NO